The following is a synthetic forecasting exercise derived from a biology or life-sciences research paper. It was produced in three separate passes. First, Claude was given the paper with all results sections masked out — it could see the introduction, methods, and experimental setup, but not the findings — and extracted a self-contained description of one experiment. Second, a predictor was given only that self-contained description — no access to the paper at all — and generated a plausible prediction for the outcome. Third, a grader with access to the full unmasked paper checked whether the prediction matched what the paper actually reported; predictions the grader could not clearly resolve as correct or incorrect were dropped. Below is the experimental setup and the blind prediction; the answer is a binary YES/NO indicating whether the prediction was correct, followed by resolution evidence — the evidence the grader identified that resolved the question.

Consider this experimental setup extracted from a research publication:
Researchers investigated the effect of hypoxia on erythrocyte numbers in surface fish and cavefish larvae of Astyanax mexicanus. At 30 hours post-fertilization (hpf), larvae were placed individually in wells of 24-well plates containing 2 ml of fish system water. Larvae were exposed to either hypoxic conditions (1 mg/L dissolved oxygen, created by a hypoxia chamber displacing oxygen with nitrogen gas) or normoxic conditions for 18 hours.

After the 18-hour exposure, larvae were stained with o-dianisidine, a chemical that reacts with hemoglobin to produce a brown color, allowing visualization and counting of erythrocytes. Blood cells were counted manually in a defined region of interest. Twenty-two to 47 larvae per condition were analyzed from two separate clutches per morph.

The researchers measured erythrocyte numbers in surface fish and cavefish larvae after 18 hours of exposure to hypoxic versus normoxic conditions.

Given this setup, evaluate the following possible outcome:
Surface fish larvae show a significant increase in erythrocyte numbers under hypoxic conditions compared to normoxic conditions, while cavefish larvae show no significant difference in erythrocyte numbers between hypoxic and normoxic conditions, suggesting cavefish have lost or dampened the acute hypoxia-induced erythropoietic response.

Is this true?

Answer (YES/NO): NO